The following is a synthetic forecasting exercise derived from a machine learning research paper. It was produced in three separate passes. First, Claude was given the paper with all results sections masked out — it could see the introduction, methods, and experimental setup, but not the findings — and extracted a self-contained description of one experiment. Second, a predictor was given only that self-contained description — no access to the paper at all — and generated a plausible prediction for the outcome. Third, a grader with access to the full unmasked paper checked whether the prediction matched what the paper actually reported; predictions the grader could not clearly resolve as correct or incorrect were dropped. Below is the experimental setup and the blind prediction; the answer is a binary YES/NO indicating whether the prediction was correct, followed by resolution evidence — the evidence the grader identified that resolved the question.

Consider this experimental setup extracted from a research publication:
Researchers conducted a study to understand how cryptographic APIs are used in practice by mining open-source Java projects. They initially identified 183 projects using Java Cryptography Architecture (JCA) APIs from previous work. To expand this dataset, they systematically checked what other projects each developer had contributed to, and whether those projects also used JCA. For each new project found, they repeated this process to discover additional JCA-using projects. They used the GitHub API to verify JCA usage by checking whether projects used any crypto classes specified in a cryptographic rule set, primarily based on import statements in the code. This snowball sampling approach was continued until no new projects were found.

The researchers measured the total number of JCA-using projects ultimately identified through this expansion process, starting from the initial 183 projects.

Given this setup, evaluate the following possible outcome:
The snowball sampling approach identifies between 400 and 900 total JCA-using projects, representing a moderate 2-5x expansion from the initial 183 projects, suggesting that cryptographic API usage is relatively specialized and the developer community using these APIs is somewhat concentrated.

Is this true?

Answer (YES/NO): NO